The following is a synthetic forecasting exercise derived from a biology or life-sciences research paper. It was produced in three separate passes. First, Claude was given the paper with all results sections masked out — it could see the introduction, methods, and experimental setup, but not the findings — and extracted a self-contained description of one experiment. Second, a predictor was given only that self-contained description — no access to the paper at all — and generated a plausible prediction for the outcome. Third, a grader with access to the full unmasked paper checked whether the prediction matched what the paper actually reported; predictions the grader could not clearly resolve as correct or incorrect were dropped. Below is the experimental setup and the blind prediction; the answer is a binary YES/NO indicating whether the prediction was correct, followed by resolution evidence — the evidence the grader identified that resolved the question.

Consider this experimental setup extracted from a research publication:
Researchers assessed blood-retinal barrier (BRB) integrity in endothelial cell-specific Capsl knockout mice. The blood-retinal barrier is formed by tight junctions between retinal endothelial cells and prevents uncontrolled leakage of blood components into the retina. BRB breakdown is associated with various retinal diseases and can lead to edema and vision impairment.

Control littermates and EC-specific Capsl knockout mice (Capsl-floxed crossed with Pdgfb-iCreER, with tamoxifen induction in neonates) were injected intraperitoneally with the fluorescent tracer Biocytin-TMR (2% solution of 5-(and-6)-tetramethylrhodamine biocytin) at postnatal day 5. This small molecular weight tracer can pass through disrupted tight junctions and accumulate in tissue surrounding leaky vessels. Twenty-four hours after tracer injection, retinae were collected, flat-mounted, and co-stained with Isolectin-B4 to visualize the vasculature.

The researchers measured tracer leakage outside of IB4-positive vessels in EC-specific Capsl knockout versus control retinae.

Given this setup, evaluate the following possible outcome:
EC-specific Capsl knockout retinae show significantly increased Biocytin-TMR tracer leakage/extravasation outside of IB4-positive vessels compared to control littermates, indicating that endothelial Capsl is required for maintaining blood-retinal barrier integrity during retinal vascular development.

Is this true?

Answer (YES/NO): NO